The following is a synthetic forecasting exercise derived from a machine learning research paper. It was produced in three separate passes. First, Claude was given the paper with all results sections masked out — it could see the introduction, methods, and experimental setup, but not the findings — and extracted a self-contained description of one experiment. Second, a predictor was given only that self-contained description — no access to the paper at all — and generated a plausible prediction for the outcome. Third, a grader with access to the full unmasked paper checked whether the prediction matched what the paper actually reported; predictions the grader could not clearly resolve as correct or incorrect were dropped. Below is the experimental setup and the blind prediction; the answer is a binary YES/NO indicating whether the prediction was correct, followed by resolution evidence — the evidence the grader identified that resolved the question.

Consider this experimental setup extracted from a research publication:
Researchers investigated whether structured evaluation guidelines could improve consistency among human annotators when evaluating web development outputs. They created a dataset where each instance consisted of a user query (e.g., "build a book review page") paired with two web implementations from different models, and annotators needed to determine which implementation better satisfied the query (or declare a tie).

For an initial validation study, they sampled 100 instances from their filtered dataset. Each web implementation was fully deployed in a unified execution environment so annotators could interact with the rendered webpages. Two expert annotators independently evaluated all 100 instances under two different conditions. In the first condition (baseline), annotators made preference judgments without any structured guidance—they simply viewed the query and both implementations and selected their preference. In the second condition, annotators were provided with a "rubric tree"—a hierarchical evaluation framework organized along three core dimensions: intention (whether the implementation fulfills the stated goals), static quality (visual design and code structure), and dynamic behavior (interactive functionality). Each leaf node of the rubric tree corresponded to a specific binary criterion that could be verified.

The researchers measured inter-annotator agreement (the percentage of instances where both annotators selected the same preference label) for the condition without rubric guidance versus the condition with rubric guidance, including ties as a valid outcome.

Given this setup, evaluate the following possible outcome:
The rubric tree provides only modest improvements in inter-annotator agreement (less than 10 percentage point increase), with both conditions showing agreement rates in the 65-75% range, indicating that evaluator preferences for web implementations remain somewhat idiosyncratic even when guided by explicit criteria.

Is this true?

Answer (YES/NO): NO